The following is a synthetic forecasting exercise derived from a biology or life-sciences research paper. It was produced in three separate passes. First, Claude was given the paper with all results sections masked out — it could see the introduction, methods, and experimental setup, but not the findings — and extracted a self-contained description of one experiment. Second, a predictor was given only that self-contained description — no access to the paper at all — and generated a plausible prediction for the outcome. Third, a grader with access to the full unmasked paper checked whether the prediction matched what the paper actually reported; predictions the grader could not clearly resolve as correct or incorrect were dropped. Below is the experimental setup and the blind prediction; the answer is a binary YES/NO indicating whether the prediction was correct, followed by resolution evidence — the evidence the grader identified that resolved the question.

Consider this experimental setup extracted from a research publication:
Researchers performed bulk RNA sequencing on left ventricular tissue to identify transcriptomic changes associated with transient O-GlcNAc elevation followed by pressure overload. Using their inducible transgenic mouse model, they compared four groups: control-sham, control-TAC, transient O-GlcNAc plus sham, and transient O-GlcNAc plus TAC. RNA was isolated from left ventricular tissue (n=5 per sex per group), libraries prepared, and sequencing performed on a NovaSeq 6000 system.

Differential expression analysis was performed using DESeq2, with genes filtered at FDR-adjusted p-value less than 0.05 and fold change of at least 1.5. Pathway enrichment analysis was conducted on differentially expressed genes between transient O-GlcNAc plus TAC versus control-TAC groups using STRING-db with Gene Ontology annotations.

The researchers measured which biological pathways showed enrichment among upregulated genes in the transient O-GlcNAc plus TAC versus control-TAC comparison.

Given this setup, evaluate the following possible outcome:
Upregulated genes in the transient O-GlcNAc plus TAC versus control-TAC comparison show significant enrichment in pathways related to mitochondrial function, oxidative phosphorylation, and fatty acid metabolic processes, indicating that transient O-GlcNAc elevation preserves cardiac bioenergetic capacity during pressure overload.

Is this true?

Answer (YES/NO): NO